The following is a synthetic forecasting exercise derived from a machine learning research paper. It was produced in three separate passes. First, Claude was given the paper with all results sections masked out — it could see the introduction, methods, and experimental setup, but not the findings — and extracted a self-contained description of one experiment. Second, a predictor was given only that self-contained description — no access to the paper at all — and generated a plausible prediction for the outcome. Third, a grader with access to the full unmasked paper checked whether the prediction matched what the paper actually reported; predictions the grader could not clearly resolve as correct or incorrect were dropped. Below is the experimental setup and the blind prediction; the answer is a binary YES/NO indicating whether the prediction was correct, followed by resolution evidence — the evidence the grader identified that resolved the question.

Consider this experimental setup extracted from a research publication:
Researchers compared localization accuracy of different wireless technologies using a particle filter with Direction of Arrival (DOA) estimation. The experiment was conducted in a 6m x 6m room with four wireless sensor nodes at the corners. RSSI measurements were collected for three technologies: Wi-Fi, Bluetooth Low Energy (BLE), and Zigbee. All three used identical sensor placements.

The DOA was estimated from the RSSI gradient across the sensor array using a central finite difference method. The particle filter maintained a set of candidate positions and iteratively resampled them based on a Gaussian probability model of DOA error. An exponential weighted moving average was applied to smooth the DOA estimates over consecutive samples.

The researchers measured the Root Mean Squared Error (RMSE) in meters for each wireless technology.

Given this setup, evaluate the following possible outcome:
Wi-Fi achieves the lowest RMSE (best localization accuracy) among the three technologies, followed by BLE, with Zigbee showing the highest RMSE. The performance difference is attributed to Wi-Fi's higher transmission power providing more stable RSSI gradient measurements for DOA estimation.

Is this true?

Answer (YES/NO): NO